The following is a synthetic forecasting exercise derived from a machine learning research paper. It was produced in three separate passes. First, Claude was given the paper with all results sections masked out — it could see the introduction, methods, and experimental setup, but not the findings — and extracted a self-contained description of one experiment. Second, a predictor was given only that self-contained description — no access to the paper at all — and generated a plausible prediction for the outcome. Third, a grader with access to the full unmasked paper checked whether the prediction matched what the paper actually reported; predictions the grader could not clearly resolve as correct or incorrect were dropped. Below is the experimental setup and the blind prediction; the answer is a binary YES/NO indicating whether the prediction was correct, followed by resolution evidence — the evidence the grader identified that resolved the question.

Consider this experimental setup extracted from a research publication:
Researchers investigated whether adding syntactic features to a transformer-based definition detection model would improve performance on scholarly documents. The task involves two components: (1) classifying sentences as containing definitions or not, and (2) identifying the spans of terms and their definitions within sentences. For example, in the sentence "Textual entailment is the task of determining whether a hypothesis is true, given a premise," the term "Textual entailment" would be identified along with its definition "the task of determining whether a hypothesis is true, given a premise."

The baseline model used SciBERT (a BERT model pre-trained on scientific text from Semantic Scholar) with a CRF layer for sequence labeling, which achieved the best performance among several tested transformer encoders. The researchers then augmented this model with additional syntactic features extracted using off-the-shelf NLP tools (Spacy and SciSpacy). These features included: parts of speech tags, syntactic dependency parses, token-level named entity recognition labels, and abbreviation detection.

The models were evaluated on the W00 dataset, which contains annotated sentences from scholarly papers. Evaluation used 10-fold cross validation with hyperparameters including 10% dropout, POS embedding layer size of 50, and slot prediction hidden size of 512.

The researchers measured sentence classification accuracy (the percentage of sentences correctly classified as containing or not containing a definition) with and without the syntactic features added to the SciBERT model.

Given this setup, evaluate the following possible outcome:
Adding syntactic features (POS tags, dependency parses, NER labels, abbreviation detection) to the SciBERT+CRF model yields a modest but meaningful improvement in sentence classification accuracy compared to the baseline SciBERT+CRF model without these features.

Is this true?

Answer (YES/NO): NO